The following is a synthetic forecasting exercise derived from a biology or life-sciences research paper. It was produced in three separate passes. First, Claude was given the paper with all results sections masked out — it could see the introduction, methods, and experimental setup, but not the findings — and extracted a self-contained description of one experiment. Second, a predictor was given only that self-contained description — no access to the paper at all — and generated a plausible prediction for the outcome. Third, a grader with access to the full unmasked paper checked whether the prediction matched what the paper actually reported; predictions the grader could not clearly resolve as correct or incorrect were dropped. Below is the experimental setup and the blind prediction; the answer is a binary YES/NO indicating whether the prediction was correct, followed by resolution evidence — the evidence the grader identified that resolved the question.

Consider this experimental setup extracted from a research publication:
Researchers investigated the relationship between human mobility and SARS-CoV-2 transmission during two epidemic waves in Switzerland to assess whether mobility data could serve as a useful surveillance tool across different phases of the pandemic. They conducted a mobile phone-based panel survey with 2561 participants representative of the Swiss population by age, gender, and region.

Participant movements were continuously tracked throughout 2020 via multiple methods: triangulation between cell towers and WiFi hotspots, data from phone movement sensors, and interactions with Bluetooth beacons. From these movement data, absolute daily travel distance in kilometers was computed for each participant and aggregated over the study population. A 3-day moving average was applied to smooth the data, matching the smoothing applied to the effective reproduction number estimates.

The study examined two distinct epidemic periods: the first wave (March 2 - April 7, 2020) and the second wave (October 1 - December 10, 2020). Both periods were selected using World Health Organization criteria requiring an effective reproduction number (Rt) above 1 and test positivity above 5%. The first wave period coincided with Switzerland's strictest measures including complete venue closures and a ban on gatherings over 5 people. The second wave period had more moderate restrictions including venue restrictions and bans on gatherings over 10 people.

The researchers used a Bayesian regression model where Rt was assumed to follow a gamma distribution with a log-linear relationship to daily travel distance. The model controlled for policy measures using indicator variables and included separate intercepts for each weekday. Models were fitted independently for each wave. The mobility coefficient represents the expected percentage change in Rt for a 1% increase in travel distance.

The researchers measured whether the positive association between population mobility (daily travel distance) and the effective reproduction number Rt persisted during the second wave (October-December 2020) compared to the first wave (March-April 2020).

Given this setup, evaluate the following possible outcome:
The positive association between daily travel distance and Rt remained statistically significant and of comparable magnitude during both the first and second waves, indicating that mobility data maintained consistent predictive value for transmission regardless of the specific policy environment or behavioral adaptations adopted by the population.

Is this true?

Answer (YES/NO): YES